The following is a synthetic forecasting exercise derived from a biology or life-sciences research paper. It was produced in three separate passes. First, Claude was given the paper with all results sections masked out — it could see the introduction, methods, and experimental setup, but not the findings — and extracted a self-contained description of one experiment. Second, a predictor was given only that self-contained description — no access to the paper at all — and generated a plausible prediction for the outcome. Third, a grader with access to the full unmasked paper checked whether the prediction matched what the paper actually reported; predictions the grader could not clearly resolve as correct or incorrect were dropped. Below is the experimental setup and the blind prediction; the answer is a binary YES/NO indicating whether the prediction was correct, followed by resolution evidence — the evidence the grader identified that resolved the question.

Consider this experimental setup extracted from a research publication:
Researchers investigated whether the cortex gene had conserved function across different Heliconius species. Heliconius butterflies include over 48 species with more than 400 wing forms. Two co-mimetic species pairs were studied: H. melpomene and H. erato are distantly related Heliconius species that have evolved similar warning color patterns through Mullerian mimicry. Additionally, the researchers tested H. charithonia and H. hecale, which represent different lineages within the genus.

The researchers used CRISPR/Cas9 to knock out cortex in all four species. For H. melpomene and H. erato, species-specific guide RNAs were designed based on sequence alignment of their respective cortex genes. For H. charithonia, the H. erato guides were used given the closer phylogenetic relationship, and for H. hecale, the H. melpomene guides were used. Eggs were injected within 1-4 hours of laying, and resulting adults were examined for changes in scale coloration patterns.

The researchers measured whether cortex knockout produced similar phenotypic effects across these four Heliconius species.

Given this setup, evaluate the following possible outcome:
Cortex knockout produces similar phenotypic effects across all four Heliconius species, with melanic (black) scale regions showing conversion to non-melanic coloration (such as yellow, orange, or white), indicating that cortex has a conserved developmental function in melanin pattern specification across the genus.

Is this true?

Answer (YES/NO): YES